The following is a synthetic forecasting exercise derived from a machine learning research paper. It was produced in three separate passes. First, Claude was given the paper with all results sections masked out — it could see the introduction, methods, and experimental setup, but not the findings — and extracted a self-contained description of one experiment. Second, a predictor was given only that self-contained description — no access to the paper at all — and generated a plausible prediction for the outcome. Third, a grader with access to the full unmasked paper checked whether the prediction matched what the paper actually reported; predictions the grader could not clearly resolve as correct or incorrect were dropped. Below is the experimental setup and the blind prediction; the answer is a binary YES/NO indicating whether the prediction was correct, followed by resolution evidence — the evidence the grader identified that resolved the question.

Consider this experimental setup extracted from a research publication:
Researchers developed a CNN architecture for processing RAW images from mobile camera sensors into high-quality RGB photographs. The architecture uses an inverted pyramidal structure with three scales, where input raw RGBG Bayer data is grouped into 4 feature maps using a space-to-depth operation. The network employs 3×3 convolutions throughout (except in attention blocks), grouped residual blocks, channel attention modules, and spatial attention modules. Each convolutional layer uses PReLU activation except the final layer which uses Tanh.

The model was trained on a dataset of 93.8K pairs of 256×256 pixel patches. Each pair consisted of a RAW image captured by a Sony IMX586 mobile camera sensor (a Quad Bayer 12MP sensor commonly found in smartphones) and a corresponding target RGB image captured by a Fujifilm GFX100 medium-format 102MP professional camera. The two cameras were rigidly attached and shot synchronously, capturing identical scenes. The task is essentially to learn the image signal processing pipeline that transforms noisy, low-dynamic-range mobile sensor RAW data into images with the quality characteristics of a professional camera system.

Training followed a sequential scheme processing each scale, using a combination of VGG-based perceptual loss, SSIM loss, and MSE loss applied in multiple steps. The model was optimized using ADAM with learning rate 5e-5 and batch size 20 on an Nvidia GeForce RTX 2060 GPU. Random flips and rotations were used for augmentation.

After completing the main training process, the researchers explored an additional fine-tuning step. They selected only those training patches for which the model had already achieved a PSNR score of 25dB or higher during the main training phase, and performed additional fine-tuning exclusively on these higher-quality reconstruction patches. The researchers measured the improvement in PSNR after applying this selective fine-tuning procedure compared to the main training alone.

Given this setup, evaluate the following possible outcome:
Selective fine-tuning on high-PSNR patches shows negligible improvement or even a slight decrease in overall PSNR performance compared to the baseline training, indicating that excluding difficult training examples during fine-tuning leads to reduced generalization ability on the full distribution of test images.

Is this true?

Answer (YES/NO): NO